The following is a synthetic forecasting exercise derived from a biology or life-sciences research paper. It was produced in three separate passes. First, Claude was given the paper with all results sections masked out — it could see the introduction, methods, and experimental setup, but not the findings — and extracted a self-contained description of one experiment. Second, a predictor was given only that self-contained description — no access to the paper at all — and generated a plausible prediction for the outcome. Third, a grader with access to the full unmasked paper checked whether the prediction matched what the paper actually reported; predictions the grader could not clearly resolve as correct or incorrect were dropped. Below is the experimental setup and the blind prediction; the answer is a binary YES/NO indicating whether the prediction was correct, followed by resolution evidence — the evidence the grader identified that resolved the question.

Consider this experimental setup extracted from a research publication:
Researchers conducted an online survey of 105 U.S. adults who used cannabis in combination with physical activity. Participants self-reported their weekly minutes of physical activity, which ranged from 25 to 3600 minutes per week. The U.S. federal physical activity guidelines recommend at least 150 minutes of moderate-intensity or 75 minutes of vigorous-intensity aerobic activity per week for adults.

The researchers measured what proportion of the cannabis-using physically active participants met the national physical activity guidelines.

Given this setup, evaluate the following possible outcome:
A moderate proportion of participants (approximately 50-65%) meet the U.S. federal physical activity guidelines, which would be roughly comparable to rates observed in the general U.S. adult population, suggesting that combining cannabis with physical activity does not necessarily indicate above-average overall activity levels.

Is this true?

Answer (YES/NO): NO